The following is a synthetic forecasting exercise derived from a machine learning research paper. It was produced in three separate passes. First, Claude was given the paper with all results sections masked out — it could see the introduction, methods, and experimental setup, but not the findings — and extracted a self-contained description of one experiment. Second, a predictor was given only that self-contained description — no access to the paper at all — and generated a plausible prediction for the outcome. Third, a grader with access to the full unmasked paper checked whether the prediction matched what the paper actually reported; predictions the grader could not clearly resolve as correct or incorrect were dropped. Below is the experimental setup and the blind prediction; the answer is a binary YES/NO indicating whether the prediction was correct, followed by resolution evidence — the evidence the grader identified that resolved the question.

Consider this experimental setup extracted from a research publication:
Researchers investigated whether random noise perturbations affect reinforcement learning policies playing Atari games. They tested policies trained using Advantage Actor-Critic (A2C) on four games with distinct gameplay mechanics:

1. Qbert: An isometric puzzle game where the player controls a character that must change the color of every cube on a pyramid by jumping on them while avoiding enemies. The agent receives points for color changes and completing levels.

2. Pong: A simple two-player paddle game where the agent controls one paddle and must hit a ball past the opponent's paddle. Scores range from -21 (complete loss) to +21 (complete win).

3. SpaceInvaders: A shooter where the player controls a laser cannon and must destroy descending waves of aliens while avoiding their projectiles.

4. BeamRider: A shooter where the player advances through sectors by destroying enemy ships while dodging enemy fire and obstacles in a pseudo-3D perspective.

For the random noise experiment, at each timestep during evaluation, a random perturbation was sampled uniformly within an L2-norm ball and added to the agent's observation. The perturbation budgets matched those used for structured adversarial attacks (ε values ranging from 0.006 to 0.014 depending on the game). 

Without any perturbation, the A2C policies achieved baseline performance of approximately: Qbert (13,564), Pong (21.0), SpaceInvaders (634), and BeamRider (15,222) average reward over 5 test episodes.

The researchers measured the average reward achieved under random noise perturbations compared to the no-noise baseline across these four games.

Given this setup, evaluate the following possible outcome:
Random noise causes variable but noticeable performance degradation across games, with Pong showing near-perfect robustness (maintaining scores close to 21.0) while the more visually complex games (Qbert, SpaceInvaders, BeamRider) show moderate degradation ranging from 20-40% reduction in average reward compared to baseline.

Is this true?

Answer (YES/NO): NO